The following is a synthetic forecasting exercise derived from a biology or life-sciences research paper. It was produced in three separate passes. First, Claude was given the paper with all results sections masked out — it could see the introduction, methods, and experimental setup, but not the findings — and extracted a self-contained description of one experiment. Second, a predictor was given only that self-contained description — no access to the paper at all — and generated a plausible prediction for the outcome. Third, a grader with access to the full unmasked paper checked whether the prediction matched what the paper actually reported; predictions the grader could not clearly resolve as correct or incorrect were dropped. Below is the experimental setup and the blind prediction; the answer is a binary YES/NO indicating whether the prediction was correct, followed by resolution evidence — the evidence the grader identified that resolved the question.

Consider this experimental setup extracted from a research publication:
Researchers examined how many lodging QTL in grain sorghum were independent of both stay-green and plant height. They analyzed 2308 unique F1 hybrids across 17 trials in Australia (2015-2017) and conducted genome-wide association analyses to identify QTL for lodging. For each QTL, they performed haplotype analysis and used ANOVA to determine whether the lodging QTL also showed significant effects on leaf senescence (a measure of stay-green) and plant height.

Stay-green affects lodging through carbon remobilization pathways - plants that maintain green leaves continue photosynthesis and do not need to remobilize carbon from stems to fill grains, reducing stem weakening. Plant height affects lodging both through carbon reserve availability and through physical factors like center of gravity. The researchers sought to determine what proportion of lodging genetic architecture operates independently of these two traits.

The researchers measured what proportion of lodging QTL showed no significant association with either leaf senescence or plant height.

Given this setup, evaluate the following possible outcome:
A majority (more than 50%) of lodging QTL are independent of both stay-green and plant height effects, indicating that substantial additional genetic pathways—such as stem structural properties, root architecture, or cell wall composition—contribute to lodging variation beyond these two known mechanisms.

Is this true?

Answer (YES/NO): NO